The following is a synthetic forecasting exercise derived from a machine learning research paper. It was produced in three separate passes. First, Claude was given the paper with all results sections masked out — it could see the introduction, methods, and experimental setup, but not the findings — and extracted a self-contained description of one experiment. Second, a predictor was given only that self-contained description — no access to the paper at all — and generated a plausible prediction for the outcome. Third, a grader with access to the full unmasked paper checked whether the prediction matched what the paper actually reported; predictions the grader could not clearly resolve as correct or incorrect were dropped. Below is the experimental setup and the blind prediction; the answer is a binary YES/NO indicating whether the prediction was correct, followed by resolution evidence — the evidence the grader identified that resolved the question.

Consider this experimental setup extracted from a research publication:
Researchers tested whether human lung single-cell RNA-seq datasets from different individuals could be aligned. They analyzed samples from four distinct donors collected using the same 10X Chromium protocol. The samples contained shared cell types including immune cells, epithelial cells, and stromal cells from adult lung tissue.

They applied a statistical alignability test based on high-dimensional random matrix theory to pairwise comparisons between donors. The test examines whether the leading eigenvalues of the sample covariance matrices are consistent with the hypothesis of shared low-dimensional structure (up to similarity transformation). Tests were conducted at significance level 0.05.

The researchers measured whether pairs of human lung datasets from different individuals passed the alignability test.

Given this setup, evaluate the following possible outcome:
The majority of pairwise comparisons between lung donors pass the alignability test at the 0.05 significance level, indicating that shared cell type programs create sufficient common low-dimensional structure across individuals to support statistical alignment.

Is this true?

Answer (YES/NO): YES